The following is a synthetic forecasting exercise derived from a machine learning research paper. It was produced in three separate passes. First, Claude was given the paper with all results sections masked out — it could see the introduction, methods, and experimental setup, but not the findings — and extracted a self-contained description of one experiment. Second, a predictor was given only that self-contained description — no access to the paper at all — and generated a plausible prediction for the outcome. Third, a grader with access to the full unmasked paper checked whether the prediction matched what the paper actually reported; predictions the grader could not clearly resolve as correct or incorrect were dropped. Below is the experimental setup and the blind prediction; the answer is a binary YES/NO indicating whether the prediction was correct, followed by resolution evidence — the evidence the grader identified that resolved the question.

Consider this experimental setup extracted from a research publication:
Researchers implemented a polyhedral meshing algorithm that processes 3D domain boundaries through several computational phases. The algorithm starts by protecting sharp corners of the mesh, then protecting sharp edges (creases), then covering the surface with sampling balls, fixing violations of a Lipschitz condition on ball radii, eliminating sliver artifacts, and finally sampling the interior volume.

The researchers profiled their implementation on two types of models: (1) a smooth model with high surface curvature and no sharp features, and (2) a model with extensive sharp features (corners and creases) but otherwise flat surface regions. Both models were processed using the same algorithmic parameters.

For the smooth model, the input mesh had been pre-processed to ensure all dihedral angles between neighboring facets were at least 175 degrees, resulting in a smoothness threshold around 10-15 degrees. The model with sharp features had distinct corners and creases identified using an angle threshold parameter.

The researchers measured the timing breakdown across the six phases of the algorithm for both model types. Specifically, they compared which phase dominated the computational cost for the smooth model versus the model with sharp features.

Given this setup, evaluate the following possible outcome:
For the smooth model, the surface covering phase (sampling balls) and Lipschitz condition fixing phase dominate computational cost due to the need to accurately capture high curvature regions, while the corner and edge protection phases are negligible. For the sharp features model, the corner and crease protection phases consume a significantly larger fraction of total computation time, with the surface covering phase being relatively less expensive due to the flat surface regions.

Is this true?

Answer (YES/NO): NO